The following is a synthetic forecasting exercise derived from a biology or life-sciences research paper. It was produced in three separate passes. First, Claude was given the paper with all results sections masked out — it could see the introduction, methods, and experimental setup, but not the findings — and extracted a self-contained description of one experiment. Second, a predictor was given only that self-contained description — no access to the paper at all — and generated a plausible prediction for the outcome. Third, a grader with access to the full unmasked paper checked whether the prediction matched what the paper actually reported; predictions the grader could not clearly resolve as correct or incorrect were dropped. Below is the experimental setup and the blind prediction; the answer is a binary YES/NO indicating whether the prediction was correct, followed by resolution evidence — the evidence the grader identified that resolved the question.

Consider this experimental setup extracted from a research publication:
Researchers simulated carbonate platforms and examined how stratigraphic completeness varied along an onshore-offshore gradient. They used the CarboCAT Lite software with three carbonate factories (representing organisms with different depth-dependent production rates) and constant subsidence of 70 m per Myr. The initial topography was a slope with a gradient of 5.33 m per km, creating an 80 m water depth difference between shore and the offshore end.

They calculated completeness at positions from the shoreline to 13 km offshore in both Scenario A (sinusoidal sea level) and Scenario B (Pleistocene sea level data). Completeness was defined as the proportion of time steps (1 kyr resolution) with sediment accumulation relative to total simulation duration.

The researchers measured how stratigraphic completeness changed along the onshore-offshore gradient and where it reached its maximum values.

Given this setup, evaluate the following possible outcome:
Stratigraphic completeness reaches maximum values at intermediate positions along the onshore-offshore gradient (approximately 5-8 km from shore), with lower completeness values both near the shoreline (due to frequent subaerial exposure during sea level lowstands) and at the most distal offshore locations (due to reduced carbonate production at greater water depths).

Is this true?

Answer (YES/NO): NO